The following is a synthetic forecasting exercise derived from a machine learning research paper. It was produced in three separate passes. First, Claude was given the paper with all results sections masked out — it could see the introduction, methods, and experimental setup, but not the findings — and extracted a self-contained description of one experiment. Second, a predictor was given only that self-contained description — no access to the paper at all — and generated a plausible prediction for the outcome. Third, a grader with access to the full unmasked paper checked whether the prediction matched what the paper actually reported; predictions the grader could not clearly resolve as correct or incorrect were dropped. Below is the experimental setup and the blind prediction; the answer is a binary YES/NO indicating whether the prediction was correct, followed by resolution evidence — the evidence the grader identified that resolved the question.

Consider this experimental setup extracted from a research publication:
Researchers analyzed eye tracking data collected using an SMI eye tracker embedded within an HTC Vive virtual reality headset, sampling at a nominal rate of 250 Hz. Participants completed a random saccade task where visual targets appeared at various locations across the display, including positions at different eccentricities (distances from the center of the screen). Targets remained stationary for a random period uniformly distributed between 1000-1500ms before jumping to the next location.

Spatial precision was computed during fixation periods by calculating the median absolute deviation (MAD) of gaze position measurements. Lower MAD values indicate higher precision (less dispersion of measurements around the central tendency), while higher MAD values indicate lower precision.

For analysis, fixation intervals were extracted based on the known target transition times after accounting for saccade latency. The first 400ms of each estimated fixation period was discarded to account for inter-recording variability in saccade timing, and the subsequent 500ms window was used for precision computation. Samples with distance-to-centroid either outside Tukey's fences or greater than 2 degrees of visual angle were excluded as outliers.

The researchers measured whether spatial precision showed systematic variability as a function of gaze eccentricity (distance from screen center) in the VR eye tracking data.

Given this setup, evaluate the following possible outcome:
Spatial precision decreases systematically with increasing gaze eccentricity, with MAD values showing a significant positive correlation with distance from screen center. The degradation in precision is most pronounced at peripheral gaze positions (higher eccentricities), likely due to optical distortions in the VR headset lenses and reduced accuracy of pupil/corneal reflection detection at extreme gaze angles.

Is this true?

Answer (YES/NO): NO